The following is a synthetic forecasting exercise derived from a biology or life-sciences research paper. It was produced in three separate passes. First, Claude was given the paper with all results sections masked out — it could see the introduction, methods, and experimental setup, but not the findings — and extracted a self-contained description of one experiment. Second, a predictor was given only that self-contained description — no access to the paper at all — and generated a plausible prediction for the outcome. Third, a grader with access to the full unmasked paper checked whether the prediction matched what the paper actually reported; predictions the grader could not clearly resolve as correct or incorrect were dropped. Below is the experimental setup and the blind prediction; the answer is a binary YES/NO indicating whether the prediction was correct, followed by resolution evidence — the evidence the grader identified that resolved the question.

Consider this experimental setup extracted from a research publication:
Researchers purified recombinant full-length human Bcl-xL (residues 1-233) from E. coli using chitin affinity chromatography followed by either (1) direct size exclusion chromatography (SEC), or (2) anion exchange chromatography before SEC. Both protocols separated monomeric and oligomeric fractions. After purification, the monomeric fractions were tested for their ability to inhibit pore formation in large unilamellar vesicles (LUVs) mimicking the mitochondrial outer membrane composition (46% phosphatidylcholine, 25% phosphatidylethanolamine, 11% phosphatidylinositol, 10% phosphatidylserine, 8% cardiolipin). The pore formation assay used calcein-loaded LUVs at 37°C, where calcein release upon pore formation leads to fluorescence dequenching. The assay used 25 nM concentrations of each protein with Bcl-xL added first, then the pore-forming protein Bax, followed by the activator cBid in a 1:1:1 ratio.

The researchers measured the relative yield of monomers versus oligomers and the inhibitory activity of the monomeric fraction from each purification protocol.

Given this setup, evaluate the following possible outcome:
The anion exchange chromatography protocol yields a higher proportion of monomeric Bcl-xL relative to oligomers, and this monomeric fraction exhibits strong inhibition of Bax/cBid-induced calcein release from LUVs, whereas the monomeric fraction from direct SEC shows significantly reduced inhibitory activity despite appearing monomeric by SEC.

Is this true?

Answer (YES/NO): NO